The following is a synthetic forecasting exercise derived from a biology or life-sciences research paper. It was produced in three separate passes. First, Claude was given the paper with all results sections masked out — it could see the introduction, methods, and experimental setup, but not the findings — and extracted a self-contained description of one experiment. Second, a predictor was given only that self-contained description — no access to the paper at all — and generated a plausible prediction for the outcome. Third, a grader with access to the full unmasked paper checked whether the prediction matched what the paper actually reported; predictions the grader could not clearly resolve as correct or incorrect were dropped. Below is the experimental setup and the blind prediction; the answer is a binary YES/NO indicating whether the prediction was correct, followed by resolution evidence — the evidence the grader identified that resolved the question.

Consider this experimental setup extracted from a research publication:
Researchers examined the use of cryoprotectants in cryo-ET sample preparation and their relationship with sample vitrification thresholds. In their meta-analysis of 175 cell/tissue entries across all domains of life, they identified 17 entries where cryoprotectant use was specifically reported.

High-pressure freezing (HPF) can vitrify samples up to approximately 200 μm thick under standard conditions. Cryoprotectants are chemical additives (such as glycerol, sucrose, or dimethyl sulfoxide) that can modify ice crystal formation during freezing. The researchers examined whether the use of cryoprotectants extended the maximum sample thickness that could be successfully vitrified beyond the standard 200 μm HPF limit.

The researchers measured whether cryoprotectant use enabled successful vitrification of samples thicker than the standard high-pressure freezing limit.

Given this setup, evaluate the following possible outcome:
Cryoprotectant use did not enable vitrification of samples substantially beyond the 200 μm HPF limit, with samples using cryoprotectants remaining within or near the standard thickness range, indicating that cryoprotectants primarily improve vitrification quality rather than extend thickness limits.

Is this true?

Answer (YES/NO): NO